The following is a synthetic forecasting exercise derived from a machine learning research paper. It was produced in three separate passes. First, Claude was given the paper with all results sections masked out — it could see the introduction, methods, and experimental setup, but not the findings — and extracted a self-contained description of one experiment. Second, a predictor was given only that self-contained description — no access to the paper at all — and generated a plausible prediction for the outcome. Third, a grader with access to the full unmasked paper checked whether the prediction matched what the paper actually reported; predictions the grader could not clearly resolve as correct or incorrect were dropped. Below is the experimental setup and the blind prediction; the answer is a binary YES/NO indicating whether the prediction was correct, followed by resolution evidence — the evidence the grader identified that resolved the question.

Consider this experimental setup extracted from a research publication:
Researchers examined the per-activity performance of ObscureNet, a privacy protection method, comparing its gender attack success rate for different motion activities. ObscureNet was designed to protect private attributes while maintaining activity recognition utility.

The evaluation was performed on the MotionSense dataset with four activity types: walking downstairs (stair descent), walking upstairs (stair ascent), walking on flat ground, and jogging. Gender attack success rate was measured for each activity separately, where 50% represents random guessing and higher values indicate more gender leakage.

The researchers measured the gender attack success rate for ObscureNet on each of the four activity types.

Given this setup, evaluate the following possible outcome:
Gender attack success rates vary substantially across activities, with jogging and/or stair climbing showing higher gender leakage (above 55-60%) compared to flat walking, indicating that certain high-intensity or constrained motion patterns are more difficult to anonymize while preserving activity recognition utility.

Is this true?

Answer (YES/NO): NO